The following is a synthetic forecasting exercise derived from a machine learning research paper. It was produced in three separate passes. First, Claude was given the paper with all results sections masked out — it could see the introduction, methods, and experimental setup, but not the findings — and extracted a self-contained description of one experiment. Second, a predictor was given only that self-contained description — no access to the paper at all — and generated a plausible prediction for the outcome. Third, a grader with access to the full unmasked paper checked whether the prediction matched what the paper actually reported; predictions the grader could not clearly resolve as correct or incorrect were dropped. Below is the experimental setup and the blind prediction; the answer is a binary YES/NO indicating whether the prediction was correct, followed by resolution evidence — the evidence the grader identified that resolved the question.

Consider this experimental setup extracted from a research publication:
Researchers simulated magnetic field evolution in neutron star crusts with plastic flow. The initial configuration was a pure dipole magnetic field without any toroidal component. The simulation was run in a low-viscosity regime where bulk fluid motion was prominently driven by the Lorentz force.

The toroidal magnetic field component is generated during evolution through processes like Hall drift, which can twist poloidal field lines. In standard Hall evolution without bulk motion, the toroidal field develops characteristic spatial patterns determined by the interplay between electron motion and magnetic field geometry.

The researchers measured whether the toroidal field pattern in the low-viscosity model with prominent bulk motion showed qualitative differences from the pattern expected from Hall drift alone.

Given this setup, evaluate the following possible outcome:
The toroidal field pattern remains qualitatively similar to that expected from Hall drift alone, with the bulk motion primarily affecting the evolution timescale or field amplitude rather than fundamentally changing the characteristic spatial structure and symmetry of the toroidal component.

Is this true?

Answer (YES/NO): NO